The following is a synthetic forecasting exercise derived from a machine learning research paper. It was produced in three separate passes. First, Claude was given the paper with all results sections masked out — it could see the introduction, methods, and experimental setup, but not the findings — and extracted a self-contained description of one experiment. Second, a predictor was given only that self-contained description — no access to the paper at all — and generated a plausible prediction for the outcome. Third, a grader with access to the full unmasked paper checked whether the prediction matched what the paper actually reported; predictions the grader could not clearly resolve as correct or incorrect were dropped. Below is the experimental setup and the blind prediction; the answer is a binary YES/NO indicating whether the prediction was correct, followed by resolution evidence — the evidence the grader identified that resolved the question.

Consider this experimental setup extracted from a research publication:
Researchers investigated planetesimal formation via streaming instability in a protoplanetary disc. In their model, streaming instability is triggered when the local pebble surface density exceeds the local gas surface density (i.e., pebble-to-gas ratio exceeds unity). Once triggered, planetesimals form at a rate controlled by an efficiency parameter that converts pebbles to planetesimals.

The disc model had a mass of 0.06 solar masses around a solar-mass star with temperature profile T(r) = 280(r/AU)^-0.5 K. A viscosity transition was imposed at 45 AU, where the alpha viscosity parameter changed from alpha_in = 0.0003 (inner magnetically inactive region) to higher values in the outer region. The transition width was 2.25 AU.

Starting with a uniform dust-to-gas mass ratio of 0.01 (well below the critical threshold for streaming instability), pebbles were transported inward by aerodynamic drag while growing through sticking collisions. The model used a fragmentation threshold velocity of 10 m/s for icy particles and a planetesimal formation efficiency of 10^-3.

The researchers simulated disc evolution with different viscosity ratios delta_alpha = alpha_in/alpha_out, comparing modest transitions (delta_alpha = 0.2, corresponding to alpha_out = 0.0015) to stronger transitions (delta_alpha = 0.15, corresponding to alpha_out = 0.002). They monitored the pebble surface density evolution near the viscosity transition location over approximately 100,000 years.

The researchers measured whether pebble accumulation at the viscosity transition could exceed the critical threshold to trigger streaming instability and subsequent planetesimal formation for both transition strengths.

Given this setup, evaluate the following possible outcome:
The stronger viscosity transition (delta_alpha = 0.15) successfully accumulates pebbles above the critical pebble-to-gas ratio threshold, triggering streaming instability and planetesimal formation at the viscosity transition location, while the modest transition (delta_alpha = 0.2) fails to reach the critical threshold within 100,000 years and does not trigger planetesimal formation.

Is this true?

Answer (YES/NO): NO